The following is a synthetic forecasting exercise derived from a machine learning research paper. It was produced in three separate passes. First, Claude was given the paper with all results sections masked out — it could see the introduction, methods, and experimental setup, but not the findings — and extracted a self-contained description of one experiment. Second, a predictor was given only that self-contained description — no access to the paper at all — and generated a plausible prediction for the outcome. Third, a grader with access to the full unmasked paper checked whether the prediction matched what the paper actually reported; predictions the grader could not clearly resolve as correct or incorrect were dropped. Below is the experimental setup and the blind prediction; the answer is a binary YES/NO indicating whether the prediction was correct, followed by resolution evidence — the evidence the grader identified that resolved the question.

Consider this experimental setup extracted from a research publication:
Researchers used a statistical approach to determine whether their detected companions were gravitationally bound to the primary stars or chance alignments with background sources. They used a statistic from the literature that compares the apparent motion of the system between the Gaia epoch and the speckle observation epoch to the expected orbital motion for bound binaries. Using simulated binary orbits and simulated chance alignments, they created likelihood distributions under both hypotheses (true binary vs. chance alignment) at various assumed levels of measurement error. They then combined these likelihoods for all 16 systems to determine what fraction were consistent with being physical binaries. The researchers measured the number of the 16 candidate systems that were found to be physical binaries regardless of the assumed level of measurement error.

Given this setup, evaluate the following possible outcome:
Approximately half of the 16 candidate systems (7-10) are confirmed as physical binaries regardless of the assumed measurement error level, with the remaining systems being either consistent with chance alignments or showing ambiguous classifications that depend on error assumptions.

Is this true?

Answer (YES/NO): NO